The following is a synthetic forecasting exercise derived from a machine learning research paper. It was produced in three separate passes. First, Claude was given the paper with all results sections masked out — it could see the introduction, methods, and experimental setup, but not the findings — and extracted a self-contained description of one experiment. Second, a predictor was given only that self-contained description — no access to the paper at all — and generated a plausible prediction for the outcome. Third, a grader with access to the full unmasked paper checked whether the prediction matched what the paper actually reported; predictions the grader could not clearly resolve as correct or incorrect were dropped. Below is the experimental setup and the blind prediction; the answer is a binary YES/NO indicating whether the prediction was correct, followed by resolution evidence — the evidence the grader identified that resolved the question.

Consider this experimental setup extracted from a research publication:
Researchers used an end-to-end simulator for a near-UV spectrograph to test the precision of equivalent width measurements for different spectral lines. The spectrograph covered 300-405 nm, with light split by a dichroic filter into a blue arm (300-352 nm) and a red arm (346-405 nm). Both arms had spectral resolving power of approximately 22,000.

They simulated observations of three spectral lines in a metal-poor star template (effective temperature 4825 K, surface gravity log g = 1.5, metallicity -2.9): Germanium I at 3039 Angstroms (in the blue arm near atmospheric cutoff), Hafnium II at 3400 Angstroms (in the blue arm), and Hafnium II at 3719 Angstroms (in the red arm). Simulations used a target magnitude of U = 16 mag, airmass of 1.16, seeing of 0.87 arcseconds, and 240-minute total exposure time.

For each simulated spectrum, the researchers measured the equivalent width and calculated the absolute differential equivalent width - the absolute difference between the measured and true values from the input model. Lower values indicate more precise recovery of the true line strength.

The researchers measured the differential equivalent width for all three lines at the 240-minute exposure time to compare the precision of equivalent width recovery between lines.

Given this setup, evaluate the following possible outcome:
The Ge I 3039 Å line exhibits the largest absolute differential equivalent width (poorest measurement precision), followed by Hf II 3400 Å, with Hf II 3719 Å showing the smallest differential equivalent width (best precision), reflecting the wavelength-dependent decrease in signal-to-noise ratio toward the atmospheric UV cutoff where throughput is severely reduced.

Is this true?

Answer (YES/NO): NO